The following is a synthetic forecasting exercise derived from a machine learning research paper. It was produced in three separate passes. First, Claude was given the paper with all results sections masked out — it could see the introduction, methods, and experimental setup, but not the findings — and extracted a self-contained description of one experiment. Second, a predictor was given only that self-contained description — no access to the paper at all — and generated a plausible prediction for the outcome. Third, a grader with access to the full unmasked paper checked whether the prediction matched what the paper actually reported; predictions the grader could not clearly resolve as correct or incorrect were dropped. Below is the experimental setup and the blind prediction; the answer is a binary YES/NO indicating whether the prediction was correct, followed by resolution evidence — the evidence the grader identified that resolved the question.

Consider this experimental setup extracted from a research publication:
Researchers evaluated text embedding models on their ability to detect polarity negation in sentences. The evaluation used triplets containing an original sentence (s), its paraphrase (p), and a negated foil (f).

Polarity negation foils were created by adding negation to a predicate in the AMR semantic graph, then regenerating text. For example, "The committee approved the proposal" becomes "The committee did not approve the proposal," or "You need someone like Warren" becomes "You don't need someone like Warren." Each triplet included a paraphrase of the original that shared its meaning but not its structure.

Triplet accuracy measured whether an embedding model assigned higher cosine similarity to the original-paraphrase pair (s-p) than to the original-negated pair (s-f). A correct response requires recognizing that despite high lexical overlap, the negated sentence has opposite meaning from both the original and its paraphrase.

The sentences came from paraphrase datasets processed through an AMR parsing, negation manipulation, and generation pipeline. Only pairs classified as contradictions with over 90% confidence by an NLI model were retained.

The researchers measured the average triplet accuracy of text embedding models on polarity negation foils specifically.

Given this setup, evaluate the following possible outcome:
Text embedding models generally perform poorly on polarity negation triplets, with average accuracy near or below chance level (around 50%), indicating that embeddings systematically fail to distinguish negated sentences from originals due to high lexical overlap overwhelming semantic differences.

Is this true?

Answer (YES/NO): NO